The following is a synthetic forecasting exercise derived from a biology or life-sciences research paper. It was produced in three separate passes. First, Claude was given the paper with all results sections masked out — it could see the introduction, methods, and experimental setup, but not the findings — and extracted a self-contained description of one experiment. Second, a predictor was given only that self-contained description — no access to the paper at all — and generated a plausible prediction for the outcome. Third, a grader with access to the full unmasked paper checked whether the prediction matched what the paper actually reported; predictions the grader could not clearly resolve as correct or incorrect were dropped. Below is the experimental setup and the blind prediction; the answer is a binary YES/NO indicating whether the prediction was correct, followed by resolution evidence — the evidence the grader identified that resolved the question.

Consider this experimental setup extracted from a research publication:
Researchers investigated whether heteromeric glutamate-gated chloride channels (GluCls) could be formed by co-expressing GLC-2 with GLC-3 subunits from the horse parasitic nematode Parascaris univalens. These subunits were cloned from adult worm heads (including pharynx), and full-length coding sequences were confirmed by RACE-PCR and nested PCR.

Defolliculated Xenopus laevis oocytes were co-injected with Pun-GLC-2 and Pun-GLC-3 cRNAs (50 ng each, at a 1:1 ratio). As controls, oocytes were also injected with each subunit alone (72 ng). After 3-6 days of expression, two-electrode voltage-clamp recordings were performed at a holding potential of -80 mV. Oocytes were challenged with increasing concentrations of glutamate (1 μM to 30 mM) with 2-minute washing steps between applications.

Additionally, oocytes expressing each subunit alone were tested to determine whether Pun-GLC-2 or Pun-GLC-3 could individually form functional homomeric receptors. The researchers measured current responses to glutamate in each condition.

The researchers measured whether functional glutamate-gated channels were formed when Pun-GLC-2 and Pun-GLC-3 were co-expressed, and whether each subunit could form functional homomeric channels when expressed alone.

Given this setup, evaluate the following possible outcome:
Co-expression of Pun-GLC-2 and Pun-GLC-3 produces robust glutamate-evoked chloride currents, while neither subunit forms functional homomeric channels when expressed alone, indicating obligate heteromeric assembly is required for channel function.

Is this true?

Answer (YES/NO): NO